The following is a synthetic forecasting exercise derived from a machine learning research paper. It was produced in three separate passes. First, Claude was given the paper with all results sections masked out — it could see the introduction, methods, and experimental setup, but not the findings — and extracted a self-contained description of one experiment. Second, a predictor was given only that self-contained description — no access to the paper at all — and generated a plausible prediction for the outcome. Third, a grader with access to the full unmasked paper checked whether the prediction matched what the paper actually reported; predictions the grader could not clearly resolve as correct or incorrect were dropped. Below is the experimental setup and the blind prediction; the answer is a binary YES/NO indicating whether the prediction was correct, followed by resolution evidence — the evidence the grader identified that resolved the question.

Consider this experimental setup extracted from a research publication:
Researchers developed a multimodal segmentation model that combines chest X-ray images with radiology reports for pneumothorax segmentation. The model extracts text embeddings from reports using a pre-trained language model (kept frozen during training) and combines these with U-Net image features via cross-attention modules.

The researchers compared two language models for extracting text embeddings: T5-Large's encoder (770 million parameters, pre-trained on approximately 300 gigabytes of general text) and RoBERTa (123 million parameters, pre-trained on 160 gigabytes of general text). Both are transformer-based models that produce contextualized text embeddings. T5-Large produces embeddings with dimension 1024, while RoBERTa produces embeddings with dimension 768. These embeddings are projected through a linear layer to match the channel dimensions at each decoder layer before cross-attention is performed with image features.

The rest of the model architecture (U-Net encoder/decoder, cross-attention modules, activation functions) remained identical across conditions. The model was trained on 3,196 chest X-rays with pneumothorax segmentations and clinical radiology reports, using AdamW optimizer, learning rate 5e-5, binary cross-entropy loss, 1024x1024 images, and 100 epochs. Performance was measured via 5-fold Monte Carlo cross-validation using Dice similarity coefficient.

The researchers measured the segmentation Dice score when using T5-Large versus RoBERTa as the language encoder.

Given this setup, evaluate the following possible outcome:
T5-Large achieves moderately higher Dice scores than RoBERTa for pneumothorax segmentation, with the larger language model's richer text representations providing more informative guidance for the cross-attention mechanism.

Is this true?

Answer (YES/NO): NO